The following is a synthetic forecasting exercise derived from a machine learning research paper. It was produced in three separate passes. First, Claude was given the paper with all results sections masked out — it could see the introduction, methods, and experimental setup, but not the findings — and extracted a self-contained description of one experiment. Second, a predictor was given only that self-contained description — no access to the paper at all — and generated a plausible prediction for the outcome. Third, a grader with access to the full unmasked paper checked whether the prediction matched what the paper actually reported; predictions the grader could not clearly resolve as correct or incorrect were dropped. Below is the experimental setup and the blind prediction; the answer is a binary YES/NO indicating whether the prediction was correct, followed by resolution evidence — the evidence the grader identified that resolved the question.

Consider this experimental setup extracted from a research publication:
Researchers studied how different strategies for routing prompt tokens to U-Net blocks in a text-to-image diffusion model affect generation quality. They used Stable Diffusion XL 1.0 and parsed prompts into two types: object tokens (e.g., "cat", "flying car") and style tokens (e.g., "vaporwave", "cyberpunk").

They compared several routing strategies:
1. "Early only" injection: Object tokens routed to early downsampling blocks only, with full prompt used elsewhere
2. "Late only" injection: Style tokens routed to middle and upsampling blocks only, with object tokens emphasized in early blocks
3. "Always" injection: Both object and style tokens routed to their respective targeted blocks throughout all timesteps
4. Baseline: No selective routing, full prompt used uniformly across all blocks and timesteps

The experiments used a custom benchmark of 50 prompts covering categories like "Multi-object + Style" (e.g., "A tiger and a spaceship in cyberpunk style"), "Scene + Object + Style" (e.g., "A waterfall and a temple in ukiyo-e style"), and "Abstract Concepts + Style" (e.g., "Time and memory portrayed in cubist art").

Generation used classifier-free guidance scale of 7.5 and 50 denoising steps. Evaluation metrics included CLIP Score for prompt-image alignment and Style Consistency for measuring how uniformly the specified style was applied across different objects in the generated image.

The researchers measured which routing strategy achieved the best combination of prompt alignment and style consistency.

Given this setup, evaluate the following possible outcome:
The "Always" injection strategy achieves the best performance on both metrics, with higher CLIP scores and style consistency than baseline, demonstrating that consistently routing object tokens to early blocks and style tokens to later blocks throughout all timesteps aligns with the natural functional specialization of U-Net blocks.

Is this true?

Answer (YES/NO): NO